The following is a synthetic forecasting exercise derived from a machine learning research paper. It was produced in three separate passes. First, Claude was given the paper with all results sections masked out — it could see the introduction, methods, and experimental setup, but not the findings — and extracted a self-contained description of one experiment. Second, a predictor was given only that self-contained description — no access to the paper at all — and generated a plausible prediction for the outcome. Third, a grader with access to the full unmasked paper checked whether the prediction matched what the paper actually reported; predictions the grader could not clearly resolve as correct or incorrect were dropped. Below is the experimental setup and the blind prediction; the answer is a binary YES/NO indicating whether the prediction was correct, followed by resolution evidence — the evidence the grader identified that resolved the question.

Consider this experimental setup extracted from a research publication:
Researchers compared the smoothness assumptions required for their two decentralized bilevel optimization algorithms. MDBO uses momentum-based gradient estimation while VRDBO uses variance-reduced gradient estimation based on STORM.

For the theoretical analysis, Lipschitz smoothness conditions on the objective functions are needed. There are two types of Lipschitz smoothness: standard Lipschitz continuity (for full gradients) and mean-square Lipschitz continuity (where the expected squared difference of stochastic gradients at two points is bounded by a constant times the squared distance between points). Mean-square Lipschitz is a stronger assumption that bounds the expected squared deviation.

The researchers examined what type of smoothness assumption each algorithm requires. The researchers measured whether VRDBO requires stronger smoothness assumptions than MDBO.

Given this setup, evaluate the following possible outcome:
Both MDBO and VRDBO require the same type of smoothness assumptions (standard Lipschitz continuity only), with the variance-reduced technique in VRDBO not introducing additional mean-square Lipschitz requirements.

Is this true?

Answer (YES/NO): NO